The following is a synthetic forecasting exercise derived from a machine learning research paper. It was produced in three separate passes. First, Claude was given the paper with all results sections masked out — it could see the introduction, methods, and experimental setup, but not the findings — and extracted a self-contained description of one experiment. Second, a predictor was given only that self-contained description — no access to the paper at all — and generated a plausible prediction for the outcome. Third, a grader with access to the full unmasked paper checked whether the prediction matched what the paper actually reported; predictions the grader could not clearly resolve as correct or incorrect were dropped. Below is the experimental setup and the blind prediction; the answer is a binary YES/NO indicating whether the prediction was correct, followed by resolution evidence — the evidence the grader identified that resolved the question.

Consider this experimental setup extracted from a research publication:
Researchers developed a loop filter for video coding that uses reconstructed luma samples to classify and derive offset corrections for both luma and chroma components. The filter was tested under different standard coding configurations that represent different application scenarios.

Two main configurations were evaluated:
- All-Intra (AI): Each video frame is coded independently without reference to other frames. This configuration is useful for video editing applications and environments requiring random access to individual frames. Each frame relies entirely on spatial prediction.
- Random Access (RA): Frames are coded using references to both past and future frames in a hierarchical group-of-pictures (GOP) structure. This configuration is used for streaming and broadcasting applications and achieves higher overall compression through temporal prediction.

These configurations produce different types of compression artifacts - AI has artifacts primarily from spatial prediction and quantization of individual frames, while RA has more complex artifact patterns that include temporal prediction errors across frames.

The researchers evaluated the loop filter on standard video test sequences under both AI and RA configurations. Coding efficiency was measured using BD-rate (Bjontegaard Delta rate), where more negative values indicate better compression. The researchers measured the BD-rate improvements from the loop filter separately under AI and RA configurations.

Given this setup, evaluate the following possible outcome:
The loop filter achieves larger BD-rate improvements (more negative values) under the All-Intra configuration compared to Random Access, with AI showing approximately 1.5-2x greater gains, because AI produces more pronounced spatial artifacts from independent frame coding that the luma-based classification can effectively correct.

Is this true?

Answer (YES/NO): NO